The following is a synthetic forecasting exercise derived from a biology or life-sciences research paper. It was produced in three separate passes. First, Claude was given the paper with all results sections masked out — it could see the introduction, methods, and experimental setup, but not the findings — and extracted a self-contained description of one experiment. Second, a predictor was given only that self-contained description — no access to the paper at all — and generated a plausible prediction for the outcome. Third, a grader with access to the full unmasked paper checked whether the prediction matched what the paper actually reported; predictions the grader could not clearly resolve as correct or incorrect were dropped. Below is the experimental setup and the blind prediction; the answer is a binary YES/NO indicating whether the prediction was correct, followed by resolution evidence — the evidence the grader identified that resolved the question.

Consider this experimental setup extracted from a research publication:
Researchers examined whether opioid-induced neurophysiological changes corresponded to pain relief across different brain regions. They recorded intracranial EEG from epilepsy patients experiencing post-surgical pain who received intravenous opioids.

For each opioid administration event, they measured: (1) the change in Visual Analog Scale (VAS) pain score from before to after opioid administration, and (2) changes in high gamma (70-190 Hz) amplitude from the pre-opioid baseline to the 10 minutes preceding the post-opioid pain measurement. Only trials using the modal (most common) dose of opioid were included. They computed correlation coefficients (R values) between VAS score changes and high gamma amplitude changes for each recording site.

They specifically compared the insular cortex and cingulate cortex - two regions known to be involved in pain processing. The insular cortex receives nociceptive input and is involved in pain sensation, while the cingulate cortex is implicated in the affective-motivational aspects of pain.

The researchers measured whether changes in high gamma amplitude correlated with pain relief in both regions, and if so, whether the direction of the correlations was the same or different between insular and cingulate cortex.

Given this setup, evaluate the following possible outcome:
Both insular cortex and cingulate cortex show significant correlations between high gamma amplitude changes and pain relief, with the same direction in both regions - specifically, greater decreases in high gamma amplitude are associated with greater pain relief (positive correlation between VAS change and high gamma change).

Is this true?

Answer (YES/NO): YES